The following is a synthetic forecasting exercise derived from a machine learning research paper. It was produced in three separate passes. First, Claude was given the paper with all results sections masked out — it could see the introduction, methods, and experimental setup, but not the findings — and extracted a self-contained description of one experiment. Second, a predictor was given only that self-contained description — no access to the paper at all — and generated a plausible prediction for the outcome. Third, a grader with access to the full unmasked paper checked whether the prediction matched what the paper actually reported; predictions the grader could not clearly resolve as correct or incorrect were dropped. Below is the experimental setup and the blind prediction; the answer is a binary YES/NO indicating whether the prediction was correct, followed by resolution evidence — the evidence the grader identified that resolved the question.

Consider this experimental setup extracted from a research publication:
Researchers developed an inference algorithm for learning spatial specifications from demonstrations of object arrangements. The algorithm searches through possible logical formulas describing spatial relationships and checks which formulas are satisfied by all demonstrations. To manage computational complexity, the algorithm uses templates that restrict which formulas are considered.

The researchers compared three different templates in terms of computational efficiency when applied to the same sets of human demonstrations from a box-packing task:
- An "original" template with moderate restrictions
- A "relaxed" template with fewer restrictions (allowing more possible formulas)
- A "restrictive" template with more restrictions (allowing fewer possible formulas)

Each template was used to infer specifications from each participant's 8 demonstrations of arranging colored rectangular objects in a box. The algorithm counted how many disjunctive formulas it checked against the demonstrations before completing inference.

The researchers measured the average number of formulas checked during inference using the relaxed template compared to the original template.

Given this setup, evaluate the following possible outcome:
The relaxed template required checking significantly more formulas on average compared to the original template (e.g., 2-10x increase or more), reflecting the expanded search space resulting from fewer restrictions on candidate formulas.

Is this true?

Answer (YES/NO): YES